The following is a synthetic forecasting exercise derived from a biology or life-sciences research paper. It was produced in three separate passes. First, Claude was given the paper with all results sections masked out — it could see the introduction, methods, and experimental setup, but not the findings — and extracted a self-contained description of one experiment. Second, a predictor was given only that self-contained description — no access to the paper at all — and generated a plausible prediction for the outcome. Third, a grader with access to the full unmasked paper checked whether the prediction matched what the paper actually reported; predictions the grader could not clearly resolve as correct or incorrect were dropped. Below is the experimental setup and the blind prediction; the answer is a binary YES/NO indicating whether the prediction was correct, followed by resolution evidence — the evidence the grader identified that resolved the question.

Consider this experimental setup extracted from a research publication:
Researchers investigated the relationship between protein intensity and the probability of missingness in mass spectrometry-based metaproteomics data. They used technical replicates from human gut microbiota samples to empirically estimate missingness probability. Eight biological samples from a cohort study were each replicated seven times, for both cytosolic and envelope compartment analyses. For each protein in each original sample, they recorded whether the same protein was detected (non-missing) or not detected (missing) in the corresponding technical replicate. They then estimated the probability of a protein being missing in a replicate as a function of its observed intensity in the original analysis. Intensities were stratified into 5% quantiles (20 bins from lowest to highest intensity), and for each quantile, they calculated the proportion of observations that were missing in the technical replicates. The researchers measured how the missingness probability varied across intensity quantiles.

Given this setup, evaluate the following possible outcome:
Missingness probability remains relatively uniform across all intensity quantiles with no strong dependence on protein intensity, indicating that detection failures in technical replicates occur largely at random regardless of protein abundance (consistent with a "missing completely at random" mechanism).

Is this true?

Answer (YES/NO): NO